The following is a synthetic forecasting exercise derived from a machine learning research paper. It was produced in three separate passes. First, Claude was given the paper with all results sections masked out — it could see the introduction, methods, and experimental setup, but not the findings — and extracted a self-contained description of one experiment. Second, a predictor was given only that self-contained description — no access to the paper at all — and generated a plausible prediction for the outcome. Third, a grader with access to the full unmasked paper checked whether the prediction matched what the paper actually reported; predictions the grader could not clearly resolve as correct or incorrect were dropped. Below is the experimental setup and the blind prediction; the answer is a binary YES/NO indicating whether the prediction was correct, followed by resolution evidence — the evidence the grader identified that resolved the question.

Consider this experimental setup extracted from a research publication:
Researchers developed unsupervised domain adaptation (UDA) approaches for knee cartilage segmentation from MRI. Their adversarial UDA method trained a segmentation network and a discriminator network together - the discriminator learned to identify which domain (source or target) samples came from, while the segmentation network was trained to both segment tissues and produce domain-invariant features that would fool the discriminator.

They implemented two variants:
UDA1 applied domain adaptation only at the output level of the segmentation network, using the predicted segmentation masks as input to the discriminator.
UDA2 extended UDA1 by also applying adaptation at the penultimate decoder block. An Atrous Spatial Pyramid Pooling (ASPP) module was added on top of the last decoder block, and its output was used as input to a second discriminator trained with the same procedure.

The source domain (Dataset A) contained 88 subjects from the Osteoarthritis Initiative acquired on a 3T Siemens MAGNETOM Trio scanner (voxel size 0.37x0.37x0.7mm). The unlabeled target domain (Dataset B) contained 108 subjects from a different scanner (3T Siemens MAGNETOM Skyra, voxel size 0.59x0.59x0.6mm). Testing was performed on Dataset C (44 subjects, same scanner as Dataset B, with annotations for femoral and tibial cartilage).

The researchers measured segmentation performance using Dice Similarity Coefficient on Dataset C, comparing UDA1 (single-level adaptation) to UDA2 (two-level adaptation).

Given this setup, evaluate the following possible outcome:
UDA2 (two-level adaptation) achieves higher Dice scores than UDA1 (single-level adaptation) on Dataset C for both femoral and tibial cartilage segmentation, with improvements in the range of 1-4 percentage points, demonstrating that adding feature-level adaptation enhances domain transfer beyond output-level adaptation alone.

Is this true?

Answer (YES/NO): NO